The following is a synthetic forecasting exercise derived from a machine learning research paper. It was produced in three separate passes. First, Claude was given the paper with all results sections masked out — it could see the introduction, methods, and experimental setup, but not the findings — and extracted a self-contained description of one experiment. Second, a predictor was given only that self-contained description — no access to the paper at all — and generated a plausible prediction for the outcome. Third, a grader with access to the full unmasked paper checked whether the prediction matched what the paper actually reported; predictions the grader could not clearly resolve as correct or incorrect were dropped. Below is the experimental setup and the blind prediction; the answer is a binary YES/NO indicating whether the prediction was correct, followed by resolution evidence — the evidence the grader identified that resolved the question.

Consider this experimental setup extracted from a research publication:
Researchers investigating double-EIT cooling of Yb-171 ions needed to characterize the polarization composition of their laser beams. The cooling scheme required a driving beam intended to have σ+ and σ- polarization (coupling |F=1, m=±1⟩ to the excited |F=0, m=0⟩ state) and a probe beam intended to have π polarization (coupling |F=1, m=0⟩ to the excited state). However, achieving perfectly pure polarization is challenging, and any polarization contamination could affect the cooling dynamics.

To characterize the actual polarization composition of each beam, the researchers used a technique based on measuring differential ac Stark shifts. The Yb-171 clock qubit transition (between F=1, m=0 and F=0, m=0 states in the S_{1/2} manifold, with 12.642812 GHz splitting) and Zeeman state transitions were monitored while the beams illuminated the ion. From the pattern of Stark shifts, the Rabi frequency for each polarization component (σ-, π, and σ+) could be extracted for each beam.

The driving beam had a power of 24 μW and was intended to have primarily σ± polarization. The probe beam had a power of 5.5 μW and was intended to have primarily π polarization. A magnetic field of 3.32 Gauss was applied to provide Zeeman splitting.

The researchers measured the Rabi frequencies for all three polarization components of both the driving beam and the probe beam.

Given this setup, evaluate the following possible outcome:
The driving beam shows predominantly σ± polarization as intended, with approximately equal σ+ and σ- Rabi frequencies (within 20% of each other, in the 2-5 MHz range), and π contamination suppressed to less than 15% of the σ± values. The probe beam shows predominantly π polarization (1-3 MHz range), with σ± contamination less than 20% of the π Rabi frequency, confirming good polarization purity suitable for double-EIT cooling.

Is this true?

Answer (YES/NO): NO